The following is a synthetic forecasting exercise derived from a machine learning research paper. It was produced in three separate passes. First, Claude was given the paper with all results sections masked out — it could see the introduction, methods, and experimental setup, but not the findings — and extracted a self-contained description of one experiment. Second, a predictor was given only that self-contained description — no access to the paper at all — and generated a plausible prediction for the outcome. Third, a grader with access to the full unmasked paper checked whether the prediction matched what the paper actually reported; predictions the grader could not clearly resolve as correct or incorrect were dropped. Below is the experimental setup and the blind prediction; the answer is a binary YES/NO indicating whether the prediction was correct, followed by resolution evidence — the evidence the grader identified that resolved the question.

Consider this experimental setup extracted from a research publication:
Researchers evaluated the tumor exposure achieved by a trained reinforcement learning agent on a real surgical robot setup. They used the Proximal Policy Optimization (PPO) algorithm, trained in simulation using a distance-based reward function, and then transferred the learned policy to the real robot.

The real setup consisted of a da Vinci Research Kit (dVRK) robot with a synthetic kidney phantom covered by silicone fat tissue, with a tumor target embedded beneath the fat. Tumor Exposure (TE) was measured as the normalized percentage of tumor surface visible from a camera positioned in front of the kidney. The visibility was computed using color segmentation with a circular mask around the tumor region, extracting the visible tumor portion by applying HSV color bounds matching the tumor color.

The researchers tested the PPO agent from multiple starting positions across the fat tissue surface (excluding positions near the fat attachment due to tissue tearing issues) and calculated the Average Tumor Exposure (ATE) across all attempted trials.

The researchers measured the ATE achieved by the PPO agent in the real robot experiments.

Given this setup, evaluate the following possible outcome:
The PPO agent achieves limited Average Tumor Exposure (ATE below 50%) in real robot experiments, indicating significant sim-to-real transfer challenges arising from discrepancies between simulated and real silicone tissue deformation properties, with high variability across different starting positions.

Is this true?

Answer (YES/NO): NO